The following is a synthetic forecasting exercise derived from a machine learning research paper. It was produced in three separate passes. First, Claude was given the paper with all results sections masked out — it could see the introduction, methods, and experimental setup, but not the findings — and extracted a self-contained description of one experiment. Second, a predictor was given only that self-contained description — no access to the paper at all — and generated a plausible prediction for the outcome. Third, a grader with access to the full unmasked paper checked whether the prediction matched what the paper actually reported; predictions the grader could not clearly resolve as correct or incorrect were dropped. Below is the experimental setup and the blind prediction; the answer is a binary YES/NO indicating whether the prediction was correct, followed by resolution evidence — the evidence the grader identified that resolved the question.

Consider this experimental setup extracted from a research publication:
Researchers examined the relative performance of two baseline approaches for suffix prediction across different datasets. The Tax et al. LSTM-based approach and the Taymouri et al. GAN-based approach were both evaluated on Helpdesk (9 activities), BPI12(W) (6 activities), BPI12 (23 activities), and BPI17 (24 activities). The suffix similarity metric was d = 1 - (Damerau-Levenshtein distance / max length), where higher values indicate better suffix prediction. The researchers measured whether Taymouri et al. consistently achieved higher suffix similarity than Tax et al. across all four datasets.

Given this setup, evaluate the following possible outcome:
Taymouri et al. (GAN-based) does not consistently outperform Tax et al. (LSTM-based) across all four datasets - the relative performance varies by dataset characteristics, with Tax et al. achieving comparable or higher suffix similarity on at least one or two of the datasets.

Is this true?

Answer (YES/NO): YES